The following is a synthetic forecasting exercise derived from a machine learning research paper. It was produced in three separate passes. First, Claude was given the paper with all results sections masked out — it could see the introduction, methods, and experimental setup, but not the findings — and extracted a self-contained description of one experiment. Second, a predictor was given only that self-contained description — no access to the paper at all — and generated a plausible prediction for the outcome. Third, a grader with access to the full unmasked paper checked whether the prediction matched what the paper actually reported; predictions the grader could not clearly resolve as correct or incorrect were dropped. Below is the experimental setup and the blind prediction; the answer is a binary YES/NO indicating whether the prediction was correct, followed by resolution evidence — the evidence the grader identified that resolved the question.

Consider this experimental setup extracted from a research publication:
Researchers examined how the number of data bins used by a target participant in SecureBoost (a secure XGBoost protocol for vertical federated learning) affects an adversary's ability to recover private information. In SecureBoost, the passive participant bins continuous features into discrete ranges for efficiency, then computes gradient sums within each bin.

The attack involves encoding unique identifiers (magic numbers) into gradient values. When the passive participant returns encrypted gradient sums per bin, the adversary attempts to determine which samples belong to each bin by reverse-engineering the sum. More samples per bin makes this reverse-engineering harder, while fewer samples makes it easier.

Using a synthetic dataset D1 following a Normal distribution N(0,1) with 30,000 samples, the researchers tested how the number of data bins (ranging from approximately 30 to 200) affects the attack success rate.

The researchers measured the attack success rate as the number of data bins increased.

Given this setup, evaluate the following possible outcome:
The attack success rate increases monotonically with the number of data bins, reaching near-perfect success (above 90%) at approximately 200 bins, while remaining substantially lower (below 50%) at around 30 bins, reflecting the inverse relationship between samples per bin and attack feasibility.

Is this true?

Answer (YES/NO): NO